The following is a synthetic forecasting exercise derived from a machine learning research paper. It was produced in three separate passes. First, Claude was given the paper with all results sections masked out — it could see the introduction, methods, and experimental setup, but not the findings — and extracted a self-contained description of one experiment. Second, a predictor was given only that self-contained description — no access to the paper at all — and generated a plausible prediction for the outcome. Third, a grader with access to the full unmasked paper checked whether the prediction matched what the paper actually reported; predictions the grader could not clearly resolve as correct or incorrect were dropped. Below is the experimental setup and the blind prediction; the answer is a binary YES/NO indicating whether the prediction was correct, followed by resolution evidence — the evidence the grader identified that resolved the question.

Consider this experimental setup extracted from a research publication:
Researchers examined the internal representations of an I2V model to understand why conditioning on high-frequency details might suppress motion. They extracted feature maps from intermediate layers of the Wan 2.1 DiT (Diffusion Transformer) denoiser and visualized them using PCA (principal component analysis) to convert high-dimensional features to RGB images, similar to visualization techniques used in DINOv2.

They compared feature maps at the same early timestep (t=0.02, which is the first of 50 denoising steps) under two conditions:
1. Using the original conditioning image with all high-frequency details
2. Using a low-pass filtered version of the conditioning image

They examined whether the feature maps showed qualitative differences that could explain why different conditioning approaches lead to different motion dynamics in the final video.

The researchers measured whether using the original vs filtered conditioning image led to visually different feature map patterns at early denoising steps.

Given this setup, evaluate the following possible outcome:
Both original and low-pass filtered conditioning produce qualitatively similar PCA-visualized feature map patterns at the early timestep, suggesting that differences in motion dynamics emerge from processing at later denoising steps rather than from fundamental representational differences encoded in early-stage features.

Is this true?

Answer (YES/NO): NO